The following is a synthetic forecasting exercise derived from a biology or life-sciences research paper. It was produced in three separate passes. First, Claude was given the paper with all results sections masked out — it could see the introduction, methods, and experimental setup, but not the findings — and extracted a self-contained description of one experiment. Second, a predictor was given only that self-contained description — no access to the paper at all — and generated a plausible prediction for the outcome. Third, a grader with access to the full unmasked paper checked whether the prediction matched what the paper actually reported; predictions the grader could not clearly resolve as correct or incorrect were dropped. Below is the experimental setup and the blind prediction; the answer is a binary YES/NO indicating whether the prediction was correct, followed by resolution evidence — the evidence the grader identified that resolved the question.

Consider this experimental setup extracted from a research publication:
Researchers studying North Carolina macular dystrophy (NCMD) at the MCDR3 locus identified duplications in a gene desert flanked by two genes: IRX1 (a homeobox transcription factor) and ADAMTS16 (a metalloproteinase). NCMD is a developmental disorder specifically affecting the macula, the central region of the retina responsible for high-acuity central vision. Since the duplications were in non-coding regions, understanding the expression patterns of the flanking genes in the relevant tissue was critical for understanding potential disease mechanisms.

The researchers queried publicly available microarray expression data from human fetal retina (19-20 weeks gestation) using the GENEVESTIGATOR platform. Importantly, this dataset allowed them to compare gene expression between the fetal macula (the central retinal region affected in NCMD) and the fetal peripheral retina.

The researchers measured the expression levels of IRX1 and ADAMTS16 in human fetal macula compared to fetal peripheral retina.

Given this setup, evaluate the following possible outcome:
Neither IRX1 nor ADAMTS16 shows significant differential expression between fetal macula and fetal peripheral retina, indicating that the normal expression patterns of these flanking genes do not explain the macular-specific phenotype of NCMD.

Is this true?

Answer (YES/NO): NO